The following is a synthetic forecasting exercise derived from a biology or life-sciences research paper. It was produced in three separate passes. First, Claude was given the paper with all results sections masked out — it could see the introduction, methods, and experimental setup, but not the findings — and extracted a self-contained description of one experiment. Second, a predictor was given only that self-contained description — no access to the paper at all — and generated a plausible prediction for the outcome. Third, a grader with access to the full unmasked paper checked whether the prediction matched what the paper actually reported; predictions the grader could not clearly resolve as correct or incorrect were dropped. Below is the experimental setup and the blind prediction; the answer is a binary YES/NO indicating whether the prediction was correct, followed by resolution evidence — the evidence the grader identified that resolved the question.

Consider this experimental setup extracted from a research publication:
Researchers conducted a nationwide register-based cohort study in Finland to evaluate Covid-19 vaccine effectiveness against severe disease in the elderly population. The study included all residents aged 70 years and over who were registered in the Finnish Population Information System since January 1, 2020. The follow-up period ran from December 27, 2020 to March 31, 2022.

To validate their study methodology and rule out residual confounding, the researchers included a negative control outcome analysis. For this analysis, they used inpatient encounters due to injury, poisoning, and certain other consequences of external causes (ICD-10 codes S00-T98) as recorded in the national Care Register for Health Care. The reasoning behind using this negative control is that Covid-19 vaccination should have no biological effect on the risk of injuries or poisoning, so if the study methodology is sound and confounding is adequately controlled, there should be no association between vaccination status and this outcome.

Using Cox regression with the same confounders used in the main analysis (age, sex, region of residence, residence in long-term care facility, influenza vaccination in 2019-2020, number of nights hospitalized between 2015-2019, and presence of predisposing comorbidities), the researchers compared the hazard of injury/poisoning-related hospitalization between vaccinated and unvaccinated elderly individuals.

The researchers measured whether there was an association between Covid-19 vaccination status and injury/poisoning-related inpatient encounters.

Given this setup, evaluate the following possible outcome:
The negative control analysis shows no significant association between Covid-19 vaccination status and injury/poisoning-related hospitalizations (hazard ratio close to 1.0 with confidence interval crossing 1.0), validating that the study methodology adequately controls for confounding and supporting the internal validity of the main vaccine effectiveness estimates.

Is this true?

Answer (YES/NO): YES